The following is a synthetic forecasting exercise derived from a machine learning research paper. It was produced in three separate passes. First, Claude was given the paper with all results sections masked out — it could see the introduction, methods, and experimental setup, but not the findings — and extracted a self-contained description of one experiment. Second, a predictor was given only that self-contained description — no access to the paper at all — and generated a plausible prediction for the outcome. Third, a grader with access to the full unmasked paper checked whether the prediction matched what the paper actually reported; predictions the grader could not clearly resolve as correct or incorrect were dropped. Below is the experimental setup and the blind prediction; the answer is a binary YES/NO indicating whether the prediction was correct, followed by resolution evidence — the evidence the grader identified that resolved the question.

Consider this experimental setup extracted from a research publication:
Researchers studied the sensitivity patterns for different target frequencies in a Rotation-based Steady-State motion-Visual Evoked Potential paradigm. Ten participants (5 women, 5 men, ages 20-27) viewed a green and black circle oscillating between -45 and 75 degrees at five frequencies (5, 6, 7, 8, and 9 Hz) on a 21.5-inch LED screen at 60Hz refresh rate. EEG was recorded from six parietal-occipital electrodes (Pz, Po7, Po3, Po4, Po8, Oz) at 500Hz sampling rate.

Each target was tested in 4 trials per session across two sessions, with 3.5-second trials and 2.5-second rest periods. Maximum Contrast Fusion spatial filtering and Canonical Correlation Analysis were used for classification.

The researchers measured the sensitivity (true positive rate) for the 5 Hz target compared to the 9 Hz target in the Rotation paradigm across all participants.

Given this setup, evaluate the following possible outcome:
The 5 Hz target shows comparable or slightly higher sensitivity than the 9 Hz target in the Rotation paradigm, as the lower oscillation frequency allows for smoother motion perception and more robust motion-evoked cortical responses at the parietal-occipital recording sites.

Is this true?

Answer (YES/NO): NO